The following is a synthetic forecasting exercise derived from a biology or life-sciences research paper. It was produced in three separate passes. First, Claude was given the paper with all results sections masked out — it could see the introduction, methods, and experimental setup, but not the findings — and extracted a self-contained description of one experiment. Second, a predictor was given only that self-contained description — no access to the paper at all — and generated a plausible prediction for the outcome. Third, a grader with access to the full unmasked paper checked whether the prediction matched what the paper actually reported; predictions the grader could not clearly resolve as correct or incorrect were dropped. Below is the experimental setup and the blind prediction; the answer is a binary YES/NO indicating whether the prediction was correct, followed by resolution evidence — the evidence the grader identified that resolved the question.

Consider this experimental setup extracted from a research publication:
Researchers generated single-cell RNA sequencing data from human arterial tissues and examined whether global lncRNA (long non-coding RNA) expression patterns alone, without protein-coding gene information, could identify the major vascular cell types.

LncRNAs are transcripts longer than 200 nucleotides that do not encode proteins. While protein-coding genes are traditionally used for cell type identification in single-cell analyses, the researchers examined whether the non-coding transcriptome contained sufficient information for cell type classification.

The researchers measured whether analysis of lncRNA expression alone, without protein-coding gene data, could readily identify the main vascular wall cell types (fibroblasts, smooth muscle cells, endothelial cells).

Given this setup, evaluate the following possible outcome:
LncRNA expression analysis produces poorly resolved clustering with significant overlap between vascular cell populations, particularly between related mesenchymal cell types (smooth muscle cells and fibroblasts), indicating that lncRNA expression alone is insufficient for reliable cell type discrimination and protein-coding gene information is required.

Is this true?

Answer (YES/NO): NO